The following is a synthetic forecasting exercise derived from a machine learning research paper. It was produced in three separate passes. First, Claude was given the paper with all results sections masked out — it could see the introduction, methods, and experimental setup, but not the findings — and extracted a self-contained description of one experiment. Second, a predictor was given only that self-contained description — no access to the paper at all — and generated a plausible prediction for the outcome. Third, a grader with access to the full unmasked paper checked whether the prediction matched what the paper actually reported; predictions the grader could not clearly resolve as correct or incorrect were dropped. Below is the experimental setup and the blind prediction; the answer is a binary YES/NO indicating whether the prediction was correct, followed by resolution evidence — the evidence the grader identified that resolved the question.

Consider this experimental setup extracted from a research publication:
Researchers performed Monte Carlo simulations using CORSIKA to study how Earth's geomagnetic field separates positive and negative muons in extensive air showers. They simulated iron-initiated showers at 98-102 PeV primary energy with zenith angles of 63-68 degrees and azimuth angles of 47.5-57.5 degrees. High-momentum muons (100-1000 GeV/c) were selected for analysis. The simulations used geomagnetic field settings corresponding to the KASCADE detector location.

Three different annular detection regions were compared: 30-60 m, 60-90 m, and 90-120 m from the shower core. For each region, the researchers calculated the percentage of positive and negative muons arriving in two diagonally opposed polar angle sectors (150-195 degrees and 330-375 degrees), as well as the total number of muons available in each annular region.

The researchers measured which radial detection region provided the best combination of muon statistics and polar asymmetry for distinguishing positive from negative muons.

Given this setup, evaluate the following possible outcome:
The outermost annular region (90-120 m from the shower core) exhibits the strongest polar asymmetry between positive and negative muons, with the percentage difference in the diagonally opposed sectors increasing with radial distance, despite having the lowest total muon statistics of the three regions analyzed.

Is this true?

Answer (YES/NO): YES